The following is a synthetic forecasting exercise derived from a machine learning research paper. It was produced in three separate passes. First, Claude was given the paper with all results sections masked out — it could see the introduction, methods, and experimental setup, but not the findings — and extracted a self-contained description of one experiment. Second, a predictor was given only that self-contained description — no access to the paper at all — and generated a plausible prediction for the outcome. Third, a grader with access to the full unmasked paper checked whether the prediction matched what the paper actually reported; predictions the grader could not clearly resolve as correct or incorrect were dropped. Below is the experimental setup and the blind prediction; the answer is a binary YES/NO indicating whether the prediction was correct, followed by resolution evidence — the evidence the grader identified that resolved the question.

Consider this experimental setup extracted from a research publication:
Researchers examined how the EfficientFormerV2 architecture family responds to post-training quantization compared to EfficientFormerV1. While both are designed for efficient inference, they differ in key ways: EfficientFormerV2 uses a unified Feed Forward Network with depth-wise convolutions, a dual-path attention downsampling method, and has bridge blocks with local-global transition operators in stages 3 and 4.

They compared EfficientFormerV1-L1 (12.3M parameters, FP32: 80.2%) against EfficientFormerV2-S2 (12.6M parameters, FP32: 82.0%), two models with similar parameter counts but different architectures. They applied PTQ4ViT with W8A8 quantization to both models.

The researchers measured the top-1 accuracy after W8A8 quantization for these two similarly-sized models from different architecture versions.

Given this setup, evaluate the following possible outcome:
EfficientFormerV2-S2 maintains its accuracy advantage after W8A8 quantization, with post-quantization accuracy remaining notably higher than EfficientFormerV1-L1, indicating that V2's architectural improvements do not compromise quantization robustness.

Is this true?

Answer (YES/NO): NO